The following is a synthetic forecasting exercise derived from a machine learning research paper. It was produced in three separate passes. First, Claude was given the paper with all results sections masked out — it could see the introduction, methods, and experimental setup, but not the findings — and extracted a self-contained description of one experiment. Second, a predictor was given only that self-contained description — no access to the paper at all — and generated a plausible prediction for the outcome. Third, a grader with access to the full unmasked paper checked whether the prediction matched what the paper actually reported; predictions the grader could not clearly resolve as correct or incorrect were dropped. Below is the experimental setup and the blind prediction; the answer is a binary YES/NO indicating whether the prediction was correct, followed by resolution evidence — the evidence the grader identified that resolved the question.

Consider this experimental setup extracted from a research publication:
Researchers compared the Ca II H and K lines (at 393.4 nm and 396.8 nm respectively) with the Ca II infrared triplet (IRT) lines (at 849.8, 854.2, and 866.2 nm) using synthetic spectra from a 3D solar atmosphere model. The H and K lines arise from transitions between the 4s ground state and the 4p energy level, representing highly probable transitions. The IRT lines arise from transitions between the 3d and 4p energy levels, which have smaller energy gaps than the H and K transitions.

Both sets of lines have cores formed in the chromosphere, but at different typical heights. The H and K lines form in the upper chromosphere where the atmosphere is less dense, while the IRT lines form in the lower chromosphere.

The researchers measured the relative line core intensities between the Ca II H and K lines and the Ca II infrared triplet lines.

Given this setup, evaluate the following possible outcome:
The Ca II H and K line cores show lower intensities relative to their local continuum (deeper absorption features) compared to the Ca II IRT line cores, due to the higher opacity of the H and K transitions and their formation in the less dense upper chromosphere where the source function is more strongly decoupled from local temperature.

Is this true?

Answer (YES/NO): YES